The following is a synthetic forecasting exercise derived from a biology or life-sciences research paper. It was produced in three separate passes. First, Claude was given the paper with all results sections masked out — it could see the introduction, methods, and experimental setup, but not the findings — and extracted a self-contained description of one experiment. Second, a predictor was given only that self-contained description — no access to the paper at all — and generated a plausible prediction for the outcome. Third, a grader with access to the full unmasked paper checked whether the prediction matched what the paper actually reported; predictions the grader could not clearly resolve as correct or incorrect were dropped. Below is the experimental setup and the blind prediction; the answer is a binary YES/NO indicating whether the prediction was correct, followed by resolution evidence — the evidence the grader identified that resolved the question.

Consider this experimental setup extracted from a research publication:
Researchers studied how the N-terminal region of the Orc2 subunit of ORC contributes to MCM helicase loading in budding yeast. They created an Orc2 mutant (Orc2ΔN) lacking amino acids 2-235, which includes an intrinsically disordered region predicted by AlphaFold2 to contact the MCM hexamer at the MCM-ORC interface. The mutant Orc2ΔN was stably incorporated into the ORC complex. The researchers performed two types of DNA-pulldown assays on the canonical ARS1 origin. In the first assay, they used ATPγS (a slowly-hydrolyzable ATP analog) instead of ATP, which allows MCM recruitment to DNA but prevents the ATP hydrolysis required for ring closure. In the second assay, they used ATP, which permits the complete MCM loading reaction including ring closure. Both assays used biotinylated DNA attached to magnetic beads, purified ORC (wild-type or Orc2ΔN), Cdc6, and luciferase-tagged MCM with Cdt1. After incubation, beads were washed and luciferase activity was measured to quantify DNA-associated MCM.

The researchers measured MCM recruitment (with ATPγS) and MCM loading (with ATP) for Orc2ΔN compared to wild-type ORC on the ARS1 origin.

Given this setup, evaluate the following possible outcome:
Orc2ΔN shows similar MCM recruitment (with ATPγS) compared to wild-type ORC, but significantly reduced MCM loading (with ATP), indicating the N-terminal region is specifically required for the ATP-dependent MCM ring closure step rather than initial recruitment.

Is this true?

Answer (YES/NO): YES